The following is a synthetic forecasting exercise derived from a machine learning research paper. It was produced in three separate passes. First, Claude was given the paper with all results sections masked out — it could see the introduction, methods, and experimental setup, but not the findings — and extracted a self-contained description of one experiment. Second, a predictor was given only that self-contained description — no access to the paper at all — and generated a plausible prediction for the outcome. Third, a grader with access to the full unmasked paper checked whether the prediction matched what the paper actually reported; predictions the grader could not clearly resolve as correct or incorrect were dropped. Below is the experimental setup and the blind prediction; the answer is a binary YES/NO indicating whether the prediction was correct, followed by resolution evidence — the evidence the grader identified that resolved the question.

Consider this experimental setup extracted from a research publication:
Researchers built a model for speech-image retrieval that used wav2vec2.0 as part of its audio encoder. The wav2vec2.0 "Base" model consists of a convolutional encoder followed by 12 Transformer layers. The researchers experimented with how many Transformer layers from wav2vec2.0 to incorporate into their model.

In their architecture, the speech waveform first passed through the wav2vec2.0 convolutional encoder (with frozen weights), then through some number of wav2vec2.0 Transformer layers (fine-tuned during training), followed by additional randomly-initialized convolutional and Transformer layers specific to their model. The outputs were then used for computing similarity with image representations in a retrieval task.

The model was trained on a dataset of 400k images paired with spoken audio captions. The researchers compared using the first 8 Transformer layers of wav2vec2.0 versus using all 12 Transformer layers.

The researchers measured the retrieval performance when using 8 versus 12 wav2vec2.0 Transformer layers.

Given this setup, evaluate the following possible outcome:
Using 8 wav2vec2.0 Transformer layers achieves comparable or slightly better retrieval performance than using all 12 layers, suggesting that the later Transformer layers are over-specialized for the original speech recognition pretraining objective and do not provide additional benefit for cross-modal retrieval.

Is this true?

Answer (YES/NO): YES